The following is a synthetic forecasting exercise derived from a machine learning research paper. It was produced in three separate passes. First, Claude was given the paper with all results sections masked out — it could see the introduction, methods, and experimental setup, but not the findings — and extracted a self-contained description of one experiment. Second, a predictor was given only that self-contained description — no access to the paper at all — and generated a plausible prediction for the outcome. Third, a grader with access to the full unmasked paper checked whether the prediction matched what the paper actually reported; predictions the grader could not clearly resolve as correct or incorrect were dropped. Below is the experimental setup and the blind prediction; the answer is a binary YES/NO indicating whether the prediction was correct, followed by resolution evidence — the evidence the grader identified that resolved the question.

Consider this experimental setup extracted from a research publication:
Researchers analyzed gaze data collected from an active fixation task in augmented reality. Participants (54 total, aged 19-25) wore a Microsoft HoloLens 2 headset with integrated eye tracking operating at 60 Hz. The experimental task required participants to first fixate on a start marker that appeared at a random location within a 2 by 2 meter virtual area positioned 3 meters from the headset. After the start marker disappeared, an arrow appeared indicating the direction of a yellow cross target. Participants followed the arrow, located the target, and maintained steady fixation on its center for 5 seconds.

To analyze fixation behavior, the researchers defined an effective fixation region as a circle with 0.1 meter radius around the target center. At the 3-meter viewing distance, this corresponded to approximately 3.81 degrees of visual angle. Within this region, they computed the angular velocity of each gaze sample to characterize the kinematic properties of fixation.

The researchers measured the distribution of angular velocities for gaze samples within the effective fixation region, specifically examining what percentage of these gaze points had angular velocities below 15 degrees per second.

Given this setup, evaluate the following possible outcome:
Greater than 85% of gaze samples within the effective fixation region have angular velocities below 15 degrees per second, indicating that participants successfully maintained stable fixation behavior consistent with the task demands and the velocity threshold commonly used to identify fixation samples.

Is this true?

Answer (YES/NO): YES